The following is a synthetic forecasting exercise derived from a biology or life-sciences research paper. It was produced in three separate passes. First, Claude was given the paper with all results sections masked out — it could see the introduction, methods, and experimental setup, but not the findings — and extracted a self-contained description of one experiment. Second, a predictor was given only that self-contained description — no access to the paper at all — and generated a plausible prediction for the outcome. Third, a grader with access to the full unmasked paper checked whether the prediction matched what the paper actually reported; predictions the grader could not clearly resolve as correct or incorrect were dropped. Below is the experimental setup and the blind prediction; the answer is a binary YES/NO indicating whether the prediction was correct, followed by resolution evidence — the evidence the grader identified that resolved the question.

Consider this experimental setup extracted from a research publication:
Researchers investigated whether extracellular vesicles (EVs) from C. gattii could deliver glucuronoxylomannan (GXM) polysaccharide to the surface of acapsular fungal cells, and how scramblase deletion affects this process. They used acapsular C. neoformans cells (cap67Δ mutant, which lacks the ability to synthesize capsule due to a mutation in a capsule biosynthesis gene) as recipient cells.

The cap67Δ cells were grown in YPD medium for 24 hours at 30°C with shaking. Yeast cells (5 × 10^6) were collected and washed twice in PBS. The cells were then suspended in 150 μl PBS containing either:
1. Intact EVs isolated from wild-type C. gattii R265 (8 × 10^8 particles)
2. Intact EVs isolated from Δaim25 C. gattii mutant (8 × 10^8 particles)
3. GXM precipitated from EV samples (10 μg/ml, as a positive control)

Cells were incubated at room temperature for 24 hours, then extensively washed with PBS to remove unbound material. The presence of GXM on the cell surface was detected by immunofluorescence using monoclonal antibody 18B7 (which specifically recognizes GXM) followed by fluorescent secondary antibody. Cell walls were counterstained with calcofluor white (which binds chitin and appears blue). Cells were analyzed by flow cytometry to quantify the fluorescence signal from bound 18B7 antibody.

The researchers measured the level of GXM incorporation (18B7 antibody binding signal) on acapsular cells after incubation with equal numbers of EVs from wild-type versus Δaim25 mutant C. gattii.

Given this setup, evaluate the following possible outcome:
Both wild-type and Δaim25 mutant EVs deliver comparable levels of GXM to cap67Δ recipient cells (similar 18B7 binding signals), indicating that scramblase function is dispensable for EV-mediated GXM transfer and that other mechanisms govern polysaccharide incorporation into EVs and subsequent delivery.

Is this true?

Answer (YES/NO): NO